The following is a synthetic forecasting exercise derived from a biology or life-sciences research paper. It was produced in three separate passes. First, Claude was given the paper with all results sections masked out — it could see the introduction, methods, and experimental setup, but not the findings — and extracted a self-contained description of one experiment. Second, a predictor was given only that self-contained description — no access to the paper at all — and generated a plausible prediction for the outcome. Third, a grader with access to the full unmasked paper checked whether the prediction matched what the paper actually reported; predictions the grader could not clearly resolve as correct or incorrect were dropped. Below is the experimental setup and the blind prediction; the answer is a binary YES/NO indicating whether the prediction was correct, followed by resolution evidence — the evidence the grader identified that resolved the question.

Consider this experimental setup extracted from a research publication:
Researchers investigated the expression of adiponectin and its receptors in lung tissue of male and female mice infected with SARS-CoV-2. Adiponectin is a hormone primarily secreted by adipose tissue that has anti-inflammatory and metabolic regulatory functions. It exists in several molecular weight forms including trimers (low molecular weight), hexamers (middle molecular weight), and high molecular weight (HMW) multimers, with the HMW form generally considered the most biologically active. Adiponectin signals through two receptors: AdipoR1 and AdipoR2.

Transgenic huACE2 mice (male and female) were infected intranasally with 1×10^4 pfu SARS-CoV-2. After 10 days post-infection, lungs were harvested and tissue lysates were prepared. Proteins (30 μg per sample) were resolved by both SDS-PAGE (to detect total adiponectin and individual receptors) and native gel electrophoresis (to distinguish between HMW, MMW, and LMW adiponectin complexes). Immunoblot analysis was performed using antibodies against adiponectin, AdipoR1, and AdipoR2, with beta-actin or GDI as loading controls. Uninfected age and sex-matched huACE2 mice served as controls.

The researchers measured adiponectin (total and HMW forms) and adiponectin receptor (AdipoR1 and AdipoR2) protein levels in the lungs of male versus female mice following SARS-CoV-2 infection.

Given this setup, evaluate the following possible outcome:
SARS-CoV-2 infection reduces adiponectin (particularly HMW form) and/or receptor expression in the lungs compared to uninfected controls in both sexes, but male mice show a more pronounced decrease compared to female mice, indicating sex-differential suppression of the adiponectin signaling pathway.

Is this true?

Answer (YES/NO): NO